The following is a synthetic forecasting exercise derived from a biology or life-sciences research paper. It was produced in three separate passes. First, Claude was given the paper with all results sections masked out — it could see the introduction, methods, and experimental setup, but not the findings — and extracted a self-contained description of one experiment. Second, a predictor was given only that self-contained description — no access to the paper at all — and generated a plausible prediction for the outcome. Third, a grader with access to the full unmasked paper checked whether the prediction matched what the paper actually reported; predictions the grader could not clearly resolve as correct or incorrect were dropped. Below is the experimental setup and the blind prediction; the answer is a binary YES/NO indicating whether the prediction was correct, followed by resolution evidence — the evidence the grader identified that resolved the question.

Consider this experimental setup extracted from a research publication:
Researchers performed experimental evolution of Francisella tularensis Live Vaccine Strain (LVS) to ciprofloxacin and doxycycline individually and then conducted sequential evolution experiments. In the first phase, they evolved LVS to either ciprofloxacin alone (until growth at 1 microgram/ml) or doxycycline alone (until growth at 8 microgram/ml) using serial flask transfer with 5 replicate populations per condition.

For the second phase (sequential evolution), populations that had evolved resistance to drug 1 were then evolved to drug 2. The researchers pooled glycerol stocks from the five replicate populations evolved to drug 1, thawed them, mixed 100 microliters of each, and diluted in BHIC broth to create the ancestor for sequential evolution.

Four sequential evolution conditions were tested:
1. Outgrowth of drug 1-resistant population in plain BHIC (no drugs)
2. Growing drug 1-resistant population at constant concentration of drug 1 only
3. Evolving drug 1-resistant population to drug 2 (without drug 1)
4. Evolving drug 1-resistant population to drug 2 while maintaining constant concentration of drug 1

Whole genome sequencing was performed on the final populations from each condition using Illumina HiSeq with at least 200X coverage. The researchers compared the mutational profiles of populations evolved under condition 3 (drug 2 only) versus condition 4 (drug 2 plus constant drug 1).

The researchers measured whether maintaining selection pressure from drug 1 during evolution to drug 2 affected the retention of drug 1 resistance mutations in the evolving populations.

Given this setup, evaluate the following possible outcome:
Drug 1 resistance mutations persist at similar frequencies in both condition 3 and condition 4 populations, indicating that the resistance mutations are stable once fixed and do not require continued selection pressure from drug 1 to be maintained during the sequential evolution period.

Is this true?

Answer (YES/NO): YES